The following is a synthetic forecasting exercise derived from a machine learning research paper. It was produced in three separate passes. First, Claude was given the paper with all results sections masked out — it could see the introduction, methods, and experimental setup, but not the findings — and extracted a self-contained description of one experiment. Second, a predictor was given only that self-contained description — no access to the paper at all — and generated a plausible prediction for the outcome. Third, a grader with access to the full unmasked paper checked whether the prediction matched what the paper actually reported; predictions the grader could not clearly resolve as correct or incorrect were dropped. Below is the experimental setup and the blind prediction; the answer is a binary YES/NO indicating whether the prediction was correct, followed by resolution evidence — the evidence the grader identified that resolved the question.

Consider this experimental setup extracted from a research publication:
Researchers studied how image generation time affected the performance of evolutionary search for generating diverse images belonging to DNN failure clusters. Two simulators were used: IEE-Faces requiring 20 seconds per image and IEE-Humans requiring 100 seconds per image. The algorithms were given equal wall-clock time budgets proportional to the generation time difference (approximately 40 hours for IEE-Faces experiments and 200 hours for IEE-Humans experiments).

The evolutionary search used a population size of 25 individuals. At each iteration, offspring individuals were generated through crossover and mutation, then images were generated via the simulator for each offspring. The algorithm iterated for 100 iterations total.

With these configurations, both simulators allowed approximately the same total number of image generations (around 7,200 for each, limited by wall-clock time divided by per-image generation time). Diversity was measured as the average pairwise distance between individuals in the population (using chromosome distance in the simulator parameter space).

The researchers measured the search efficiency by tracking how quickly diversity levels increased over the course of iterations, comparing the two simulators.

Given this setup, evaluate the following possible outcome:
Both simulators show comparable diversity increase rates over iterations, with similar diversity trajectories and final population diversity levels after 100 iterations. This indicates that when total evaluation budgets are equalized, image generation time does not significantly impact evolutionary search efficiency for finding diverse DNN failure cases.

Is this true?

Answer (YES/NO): NO